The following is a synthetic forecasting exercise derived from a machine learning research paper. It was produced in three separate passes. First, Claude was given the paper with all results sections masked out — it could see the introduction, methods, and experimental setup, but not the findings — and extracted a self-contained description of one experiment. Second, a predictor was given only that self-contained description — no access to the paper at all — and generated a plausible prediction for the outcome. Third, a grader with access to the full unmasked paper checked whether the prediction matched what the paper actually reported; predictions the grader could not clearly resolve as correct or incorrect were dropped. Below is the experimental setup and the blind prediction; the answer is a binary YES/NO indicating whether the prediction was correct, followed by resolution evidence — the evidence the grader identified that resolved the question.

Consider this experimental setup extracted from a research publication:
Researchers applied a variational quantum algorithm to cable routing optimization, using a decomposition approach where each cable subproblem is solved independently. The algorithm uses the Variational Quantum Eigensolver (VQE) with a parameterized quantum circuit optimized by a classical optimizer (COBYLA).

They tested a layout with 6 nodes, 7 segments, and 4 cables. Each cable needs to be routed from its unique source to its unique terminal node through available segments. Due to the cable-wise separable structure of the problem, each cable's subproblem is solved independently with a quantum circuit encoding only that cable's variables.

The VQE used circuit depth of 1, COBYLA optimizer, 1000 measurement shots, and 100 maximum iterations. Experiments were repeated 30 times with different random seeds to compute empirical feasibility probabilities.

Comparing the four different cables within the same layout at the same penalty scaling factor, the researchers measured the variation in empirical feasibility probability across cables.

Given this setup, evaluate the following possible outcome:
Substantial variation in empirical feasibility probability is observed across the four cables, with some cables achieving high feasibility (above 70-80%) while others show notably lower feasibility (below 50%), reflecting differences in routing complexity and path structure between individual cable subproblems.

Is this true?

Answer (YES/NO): NO